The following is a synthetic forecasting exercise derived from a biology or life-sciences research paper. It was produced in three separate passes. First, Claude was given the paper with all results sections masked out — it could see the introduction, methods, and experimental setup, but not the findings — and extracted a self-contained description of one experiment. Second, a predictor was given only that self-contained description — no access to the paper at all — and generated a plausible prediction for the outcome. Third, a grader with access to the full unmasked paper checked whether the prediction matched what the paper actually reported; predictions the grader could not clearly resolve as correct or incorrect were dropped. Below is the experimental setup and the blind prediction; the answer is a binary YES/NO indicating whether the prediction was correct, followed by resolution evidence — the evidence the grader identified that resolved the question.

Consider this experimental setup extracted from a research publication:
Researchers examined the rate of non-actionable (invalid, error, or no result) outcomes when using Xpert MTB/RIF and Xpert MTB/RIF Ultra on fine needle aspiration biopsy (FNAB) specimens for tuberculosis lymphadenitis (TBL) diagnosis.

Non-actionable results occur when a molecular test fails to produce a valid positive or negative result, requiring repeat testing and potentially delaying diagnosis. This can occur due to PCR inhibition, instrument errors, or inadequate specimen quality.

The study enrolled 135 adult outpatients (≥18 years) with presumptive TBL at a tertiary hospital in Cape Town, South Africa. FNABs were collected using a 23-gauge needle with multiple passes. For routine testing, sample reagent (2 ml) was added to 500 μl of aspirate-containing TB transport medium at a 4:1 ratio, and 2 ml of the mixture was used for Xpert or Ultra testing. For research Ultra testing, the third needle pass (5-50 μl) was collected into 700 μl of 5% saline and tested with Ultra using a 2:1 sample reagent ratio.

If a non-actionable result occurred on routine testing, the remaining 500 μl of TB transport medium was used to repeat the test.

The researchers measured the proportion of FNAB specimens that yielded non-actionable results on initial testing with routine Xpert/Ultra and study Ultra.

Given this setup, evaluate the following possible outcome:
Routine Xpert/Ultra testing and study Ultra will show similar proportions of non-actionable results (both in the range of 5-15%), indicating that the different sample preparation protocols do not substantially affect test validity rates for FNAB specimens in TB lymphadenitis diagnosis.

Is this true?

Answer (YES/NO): NO